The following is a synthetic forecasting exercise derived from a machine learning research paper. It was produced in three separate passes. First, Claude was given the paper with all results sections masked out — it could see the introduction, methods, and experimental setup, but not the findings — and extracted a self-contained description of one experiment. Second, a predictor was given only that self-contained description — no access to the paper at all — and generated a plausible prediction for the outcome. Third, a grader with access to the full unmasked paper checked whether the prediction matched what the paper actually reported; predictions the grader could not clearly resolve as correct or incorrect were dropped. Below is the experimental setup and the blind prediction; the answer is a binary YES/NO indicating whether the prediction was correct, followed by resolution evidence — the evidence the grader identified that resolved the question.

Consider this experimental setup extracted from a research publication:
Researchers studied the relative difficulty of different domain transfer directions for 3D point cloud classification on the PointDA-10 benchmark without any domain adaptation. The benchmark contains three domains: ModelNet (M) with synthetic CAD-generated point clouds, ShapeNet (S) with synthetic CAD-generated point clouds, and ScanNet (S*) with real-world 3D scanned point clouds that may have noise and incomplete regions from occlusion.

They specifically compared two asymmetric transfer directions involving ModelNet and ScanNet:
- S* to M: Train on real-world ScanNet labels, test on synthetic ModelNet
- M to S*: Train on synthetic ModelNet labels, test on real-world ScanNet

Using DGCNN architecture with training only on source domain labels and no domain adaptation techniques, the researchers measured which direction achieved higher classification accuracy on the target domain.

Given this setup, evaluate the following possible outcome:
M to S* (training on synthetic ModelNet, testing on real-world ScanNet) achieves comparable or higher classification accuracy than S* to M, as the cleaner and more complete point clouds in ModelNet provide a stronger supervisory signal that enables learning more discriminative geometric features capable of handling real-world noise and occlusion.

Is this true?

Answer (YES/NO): NO